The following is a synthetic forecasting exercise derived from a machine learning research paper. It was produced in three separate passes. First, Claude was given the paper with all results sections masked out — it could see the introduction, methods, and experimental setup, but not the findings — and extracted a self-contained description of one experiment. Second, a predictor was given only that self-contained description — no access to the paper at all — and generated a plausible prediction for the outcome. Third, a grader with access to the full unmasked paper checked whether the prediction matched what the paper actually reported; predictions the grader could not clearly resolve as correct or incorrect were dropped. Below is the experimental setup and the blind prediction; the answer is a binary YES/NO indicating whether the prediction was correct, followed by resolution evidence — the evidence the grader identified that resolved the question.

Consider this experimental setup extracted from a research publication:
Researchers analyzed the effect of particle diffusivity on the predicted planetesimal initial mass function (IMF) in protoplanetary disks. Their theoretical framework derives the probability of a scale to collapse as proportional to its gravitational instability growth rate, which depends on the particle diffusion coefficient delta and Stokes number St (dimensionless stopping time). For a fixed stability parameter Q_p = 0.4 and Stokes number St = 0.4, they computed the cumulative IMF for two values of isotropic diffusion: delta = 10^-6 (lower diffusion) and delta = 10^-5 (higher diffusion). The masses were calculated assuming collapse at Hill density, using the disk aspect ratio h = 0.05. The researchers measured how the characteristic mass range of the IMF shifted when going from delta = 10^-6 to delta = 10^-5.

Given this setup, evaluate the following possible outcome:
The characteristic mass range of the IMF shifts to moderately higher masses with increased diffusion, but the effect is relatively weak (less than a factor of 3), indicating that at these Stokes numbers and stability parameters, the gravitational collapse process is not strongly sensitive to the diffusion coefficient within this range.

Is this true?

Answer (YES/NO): NO